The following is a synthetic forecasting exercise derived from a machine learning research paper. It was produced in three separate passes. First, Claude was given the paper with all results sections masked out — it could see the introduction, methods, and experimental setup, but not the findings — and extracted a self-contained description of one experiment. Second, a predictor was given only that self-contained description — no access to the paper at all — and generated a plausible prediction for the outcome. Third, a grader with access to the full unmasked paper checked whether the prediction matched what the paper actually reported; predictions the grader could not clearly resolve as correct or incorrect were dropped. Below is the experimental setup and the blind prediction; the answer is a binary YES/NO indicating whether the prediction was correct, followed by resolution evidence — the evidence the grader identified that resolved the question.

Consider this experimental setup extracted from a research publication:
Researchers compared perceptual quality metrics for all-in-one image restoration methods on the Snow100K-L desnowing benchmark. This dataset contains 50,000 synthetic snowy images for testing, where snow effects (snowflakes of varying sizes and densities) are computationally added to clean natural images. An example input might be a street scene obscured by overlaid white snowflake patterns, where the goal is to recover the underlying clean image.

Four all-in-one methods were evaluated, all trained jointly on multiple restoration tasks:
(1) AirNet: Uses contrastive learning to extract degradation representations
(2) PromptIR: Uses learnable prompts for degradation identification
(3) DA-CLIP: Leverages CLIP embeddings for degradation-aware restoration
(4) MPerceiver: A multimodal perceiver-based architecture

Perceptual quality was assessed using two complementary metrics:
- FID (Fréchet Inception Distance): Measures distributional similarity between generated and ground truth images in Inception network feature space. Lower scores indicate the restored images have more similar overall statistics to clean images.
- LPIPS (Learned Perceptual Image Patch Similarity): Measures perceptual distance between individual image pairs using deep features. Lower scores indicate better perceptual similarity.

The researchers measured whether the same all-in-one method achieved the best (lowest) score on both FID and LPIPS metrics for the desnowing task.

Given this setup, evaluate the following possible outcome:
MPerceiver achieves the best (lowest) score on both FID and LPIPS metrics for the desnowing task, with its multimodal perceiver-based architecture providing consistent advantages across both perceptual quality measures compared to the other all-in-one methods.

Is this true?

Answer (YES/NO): YES